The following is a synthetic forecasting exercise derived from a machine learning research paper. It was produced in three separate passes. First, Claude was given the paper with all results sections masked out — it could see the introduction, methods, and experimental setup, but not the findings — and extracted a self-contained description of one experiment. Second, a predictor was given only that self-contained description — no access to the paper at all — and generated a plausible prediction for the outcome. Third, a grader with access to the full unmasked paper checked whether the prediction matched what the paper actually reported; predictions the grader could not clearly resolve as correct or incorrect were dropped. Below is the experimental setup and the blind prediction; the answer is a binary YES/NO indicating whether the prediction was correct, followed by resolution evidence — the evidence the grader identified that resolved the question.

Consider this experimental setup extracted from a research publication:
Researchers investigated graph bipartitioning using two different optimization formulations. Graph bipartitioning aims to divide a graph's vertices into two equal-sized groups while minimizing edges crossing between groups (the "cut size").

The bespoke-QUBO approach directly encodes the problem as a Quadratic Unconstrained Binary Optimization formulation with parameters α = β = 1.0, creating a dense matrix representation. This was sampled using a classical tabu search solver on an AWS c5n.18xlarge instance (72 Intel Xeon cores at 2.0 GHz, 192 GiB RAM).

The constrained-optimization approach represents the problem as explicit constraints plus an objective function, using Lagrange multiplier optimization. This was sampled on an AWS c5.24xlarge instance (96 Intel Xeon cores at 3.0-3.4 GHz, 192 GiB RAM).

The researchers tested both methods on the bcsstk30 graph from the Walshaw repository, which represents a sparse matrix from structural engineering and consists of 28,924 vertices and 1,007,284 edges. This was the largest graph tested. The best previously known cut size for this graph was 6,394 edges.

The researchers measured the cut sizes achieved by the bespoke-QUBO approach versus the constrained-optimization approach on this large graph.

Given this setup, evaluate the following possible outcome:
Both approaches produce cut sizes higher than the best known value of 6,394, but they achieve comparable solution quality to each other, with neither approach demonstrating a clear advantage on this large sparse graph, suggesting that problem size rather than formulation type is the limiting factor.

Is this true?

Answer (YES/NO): NO